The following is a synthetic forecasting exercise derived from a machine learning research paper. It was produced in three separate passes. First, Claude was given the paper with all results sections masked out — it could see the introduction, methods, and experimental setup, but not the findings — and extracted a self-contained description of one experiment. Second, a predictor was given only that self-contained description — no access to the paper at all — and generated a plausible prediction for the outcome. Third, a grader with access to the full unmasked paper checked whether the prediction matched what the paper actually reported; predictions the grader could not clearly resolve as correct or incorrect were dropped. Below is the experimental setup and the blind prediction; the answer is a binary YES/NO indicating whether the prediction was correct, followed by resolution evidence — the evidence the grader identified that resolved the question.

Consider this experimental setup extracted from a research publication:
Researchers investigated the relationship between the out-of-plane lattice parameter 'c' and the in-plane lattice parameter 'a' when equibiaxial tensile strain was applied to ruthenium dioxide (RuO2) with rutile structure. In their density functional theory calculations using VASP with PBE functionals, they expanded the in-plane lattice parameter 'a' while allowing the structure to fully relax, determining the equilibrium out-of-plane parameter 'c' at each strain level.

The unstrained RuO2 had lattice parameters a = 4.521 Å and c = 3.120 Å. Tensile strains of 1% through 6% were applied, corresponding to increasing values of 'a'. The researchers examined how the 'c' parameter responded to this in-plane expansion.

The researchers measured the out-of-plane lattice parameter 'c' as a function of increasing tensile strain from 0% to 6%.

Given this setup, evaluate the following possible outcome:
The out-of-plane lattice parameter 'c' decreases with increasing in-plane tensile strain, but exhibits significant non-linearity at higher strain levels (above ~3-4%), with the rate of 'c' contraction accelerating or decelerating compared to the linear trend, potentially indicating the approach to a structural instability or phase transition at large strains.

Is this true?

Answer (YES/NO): NO